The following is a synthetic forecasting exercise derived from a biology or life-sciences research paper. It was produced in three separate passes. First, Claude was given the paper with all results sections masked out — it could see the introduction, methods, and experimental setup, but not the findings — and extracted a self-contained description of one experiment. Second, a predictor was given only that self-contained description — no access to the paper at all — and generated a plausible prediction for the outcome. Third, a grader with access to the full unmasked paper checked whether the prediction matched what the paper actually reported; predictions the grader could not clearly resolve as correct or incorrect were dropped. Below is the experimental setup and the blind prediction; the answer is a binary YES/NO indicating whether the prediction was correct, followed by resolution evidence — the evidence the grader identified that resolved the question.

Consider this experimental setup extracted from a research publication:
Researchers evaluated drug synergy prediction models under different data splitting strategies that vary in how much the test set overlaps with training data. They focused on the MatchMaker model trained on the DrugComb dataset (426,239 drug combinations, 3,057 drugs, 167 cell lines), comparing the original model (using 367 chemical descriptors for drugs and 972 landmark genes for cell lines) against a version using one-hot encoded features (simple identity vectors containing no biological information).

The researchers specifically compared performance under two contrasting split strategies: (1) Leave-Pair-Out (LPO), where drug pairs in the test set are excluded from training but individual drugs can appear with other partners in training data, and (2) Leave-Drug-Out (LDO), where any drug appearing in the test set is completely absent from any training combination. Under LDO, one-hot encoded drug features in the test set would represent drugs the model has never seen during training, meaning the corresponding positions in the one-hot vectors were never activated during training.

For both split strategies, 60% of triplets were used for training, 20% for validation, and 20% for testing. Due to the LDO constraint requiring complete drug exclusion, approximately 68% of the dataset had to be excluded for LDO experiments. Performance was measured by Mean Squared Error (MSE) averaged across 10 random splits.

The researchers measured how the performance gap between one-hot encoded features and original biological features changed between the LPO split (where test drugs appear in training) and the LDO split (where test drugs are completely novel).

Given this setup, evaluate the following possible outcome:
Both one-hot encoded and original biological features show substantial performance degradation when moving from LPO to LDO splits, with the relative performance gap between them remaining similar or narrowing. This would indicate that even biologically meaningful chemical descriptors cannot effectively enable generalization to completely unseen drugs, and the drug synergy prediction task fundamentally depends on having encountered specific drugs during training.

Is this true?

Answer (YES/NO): NO